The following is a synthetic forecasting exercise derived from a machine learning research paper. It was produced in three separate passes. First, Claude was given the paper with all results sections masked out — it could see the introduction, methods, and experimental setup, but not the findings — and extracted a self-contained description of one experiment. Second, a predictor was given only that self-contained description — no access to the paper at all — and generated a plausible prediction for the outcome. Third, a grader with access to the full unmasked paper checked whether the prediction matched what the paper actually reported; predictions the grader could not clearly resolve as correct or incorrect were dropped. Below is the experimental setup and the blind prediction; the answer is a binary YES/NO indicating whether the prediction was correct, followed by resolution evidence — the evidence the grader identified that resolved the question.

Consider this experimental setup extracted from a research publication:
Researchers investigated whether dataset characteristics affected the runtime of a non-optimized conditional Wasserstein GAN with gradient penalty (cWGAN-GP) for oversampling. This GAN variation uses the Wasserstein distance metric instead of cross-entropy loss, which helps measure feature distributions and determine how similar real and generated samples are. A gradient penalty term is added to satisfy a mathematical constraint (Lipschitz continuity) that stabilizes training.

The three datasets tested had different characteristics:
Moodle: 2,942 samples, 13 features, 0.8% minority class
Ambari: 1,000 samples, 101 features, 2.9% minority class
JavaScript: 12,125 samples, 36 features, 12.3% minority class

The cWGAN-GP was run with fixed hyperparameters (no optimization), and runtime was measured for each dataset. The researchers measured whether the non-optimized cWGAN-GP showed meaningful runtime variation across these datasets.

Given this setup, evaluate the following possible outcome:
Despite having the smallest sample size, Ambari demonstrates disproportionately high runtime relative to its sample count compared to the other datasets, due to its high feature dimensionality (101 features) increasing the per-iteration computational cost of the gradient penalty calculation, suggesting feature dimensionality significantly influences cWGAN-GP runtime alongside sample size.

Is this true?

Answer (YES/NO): NO